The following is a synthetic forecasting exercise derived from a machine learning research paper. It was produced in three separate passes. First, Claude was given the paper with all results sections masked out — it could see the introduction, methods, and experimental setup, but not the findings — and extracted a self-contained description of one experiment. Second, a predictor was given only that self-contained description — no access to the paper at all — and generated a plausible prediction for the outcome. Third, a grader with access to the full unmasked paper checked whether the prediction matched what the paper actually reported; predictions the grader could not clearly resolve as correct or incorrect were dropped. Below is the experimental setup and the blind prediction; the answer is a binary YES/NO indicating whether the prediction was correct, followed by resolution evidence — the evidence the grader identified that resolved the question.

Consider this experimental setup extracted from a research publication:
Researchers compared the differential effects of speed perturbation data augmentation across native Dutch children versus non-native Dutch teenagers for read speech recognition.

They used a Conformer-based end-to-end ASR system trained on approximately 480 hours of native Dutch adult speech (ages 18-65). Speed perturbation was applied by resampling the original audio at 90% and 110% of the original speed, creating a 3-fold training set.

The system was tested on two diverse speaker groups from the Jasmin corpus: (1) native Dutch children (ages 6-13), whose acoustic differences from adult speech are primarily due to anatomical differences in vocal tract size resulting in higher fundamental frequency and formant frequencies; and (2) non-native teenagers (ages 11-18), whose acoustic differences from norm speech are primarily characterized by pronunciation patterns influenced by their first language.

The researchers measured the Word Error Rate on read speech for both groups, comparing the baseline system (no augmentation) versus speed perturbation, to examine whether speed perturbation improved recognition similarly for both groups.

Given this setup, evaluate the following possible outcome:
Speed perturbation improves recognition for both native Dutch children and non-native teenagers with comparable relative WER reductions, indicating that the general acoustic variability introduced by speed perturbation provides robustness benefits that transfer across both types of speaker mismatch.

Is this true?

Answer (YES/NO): NO